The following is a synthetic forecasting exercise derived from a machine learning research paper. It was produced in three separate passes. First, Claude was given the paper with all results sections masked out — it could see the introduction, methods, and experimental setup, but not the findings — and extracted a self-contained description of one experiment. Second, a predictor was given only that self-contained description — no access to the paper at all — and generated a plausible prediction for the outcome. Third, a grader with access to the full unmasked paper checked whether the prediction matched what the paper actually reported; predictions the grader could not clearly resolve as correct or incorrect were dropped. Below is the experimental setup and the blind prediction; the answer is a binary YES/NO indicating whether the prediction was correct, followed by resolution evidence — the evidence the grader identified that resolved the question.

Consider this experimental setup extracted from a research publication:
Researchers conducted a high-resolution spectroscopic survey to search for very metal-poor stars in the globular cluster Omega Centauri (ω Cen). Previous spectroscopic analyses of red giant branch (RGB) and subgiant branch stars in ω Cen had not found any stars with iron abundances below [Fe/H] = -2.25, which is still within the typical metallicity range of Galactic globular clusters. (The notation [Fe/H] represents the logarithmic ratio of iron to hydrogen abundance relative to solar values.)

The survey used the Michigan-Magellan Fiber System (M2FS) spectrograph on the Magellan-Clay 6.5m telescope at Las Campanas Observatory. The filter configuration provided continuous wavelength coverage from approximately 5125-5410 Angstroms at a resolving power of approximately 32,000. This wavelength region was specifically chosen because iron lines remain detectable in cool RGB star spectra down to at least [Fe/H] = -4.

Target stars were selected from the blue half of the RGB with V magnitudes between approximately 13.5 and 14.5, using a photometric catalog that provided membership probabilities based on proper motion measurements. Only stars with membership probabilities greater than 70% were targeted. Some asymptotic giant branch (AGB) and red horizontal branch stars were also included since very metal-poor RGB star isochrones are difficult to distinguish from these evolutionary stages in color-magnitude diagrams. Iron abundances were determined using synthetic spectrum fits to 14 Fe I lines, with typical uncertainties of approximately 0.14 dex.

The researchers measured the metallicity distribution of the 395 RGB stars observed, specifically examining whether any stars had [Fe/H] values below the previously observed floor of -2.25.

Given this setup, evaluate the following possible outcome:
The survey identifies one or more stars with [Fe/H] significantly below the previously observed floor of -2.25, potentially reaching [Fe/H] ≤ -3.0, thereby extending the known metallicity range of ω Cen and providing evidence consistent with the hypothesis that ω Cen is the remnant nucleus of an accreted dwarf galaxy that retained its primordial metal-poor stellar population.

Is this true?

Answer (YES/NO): NO